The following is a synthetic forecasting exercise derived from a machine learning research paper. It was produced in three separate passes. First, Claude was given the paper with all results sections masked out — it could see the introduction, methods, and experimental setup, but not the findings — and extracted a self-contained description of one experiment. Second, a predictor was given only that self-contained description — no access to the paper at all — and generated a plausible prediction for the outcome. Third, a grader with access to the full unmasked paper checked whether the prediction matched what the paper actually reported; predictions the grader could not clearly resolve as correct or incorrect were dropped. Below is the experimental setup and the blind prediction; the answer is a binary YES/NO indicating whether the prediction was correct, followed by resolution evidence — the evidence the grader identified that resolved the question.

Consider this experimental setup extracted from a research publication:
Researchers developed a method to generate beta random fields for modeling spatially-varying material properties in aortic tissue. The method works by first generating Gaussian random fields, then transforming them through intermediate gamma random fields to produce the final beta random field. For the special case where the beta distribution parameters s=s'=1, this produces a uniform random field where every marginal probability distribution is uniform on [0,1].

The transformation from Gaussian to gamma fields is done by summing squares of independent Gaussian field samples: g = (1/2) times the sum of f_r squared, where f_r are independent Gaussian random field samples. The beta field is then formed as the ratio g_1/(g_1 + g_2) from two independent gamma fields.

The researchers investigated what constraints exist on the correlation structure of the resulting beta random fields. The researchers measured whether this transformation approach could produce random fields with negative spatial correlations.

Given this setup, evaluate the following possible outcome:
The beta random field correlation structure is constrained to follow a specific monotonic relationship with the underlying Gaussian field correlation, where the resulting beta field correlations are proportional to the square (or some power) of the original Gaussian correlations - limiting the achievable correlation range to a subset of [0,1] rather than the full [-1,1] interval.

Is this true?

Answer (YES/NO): NO